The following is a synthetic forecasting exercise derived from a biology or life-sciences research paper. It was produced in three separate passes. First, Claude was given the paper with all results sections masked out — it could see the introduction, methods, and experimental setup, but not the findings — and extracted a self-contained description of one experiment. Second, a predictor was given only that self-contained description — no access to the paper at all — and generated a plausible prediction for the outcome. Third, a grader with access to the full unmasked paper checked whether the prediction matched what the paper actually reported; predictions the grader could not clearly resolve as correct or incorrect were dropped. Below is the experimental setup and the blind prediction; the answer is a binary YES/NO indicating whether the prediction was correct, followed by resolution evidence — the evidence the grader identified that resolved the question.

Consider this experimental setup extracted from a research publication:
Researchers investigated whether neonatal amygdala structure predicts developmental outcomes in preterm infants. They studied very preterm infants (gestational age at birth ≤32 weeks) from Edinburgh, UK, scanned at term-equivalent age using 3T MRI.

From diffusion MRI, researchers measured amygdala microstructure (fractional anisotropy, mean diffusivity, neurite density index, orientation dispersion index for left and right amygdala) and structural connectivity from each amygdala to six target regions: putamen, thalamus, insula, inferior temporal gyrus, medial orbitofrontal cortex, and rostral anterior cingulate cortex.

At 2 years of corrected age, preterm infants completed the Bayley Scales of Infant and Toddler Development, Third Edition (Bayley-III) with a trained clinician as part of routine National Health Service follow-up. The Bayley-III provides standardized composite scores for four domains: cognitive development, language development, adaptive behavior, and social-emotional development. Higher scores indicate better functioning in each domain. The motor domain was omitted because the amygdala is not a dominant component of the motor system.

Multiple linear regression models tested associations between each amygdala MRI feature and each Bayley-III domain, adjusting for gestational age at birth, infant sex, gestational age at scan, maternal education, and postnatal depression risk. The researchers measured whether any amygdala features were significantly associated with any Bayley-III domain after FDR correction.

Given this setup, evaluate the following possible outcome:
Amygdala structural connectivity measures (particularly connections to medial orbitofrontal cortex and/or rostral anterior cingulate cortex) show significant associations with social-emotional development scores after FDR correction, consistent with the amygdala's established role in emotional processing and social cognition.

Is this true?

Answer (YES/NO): NO